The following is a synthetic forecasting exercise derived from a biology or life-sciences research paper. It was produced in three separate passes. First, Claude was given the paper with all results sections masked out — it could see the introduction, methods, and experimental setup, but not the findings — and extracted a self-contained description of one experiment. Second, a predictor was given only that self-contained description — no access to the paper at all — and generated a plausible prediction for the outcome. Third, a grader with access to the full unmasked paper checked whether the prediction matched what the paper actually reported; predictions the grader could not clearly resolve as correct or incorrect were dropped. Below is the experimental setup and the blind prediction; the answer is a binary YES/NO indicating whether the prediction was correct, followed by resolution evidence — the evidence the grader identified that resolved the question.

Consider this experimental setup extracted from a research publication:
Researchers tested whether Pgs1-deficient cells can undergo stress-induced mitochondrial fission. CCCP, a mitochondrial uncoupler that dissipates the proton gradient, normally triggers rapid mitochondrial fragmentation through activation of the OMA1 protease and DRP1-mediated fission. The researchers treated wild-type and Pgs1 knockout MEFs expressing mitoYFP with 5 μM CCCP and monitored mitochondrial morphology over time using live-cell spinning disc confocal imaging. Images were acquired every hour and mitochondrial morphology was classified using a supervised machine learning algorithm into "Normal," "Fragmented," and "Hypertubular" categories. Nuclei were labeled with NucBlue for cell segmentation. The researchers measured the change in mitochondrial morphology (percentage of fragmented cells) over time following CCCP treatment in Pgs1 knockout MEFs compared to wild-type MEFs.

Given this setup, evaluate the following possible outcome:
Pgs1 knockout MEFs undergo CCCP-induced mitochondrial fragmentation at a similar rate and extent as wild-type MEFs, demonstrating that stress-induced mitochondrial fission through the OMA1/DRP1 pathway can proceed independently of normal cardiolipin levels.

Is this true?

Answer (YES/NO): NO